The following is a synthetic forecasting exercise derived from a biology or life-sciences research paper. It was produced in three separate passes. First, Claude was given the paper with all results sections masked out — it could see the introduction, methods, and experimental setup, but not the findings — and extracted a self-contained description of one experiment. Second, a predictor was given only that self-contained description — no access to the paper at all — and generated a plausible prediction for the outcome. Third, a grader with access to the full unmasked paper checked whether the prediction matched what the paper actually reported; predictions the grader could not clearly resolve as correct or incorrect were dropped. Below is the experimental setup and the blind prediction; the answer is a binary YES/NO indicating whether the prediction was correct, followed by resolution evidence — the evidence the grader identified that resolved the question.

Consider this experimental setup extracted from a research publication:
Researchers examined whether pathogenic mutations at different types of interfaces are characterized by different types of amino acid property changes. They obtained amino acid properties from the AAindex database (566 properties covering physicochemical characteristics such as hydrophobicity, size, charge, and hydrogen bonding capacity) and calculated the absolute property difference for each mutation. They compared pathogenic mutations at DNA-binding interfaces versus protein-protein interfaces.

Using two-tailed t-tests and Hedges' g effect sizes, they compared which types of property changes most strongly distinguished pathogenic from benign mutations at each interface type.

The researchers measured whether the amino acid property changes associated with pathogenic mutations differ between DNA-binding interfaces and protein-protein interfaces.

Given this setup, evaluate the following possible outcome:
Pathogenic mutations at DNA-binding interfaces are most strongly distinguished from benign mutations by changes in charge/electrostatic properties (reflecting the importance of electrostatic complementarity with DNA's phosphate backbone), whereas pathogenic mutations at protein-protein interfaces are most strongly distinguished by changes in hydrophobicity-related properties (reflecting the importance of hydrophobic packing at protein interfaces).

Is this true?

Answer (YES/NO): NO